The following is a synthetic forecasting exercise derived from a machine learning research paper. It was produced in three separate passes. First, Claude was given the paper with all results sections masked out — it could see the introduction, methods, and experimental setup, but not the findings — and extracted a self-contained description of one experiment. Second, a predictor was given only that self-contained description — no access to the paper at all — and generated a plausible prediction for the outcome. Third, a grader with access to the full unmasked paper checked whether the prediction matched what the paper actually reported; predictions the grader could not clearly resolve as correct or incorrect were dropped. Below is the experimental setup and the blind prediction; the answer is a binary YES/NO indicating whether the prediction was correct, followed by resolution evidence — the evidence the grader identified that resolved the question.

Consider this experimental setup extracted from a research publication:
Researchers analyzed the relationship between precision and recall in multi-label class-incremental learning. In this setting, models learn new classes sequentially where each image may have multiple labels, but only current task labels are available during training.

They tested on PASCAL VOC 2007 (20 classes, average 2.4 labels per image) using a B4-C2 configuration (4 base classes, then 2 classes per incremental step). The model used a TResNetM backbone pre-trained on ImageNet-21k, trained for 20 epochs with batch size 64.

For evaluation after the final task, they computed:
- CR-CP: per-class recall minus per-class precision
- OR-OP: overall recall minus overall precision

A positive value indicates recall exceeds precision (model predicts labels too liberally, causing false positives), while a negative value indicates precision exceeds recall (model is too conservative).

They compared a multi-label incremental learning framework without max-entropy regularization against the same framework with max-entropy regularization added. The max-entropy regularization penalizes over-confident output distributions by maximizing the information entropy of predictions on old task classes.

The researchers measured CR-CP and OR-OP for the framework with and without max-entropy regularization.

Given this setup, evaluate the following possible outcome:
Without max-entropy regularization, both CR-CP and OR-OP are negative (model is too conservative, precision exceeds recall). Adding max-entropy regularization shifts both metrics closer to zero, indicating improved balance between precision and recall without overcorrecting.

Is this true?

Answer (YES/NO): NO